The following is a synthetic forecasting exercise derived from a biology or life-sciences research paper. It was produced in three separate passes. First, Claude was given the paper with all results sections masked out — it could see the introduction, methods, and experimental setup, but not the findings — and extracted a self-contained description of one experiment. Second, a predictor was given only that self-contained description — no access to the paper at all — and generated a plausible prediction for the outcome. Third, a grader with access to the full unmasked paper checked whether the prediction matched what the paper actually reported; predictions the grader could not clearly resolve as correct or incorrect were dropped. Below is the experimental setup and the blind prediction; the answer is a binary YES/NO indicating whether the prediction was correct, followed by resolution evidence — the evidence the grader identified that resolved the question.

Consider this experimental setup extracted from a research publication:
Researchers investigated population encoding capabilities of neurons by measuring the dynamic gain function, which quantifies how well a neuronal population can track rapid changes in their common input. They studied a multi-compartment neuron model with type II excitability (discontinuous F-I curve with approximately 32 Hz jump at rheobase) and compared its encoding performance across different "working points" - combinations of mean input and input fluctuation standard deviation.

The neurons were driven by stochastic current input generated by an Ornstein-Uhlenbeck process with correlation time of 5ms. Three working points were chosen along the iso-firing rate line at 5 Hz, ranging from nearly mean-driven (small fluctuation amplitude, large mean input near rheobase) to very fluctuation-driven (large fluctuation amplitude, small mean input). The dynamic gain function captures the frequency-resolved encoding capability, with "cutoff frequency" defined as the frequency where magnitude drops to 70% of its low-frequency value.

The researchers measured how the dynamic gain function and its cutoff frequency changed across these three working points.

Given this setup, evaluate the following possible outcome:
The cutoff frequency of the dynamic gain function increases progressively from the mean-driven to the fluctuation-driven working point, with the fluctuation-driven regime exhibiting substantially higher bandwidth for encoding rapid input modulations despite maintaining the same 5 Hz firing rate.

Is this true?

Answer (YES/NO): NO